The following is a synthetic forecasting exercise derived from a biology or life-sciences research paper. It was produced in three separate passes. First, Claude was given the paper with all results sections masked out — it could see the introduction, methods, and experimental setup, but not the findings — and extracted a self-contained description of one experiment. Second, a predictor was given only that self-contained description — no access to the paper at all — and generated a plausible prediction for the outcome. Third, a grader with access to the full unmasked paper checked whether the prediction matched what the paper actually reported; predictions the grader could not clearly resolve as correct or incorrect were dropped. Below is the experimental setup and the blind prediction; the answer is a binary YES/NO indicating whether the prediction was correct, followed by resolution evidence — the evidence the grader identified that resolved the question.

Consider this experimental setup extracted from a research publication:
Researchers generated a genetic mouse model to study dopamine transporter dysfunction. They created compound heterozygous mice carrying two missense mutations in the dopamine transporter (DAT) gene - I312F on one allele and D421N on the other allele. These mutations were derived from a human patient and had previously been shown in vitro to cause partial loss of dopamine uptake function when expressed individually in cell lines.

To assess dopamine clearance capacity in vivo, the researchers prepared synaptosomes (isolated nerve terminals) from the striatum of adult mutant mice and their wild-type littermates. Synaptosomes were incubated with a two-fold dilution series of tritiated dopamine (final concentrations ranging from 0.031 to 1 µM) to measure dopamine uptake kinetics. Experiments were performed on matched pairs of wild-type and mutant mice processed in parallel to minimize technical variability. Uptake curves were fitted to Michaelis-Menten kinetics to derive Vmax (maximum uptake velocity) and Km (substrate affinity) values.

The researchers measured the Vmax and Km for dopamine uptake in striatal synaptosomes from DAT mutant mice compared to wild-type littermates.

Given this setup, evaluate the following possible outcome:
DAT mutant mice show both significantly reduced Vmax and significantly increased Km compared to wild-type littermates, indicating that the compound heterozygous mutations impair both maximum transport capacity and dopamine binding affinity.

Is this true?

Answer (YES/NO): NO